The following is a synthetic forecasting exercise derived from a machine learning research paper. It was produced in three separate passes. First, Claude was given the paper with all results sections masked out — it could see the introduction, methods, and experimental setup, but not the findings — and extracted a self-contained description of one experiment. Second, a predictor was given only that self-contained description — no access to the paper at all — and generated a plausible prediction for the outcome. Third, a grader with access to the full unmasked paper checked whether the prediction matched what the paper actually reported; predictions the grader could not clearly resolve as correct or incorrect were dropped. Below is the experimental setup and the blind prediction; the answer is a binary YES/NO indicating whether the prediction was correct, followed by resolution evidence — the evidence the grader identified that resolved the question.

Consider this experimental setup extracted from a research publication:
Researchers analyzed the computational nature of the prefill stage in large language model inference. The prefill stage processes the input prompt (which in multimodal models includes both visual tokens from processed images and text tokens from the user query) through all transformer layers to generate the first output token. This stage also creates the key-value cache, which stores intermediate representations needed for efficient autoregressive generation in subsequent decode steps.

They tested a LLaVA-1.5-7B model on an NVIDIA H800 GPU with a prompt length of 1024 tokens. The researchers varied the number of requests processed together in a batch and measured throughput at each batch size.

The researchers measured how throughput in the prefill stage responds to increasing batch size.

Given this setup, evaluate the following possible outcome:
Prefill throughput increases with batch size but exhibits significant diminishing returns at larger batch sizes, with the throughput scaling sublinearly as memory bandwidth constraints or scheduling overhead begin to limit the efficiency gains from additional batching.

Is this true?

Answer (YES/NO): NO